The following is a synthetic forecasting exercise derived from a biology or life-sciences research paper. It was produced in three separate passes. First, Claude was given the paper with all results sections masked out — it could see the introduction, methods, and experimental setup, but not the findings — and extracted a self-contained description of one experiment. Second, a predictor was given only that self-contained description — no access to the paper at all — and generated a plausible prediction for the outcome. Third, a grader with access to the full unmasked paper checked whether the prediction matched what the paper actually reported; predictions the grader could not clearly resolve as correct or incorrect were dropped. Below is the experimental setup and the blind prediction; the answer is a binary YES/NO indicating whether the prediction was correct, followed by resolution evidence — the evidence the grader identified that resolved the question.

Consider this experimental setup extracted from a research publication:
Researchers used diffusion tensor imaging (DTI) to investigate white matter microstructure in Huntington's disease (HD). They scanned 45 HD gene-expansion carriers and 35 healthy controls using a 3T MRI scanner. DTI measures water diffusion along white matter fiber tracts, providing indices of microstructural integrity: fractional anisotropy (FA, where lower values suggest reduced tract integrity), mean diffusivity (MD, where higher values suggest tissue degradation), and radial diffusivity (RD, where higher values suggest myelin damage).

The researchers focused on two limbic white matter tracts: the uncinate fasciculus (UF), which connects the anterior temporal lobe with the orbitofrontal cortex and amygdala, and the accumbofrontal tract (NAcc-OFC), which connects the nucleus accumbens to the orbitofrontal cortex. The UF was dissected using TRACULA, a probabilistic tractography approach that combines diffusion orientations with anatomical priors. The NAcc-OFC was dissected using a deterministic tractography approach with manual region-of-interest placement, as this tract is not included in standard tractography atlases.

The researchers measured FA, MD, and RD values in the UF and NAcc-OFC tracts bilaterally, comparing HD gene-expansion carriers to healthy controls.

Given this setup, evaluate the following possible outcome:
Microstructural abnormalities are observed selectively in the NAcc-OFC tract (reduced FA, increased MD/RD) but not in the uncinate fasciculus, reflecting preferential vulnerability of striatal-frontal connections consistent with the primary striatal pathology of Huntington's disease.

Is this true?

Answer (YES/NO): NO